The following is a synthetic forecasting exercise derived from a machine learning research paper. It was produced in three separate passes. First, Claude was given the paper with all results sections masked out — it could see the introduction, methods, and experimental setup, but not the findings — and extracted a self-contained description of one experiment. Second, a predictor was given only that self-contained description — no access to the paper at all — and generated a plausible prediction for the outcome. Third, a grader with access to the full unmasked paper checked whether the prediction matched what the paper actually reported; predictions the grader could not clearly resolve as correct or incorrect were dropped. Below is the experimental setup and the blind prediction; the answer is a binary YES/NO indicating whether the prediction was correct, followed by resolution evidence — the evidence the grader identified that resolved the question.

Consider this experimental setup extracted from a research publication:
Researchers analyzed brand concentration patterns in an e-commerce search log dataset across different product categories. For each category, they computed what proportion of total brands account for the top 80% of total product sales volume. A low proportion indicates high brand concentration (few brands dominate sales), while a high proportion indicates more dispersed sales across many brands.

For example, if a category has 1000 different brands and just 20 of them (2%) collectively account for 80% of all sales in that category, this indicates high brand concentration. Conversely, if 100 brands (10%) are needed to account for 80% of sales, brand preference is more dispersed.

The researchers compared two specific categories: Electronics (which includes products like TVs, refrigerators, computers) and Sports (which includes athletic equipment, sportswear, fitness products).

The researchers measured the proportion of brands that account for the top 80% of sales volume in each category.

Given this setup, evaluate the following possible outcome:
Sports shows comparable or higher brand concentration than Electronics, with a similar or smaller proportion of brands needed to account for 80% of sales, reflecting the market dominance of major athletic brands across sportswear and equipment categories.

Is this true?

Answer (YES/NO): NO